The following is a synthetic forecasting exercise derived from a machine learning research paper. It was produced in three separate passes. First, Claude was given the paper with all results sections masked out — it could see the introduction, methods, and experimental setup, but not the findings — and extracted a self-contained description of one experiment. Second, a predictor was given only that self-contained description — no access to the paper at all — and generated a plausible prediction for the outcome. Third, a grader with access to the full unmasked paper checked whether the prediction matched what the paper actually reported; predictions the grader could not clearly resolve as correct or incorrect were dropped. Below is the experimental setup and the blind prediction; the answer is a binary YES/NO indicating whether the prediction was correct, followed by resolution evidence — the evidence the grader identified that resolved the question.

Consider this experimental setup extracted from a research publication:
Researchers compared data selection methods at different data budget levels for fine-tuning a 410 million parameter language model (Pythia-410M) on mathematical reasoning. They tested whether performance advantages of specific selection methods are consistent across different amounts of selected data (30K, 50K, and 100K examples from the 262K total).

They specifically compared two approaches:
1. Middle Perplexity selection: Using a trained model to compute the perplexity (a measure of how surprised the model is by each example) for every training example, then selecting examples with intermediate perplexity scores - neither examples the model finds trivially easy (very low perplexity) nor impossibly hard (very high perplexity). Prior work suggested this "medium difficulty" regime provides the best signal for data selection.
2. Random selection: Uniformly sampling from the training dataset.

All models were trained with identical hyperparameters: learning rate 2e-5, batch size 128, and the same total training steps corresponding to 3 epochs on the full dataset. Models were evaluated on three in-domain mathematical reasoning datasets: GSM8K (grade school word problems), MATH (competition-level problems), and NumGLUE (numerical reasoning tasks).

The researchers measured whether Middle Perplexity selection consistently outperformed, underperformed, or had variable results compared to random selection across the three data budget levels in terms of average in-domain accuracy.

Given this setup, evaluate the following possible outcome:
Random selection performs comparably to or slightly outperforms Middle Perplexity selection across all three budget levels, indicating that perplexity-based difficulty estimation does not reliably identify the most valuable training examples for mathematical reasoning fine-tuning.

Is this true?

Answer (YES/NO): NO